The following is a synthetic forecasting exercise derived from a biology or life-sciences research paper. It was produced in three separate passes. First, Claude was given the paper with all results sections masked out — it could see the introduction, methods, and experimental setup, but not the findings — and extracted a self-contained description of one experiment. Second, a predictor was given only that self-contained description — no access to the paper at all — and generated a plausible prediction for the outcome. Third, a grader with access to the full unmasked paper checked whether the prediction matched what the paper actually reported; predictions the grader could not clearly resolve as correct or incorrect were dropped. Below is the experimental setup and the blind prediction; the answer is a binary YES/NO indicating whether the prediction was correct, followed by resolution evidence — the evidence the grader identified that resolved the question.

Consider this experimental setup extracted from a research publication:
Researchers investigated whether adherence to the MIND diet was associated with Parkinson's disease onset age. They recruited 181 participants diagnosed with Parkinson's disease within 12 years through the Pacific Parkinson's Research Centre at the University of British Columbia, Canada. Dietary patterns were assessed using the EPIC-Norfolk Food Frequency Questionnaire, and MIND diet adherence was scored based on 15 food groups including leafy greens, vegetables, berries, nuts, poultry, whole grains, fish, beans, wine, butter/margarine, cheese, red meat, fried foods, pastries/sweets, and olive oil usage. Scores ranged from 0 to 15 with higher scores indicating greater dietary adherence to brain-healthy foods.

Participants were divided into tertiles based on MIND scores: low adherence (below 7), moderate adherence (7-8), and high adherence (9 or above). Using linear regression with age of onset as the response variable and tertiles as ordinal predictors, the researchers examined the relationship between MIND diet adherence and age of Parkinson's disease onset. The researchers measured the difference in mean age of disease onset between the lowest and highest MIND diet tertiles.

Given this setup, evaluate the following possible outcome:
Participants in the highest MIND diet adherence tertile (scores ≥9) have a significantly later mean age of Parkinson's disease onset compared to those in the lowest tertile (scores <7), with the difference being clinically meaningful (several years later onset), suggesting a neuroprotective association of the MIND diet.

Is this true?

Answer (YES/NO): YES